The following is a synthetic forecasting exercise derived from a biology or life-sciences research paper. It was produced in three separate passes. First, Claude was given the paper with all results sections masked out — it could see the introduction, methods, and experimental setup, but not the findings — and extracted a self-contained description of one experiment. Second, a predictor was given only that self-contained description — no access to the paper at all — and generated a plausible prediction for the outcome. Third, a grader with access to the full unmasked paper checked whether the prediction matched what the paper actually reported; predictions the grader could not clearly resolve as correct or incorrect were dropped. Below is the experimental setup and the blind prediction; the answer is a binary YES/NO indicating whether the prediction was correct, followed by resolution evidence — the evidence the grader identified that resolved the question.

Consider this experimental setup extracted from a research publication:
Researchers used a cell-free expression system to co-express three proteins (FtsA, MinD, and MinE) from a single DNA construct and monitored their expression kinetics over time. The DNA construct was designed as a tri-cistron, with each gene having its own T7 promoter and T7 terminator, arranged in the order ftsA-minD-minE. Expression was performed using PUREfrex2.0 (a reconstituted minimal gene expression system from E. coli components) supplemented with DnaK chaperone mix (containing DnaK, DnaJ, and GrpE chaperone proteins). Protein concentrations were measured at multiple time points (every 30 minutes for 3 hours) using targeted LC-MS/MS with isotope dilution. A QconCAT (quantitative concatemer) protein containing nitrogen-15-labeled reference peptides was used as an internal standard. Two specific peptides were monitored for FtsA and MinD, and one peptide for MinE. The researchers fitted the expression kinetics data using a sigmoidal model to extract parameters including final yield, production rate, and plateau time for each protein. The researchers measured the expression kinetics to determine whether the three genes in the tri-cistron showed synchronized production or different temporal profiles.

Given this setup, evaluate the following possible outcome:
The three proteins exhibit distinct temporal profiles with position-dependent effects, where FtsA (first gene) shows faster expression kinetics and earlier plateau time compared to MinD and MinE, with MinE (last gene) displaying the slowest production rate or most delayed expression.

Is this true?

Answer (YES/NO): NO